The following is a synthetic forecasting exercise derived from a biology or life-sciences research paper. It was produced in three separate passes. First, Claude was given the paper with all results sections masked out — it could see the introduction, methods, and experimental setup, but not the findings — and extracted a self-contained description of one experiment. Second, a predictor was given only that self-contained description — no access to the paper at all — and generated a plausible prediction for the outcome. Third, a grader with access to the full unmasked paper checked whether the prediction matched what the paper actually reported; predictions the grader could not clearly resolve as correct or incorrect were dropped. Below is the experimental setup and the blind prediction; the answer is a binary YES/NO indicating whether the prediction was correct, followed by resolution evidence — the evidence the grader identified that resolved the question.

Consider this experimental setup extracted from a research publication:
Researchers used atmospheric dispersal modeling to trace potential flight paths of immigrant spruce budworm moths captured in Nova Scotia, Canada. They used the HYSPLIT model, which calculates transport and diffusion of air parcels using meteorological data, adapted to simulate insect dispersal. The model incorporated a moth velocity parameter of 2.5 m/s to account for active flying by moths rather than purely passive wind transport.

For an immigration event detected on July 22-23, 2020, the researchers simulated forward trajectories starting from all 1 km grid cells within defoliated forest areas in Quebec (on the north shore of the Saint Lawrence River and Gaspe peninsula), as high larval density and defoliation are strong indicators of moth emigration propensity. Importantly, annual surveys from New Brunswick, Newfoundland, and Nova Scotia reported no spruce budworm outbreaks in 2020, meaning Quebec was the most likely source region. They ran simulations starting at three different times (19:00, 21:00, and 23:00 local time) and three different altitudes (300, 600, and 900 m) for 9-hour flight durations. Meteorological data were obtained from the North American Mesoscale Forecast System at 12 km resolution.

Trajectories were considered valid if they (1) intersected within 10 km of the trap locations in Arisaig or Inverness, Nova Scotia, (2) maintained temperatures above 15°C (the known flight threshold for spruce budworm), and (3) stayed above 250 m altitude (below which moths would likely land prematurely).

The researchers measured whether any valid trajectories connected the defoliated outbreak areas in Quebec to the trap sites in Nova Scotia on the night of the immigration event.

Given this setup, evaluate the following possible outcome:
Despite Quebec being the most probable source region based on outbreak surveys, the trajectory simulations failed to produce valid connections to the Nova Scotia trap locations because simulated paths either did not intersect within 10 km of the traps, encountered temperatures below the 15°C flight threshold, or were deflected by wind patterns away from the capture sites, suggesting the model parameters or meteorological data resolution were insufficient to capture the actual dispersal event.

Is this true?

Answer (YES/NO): NO